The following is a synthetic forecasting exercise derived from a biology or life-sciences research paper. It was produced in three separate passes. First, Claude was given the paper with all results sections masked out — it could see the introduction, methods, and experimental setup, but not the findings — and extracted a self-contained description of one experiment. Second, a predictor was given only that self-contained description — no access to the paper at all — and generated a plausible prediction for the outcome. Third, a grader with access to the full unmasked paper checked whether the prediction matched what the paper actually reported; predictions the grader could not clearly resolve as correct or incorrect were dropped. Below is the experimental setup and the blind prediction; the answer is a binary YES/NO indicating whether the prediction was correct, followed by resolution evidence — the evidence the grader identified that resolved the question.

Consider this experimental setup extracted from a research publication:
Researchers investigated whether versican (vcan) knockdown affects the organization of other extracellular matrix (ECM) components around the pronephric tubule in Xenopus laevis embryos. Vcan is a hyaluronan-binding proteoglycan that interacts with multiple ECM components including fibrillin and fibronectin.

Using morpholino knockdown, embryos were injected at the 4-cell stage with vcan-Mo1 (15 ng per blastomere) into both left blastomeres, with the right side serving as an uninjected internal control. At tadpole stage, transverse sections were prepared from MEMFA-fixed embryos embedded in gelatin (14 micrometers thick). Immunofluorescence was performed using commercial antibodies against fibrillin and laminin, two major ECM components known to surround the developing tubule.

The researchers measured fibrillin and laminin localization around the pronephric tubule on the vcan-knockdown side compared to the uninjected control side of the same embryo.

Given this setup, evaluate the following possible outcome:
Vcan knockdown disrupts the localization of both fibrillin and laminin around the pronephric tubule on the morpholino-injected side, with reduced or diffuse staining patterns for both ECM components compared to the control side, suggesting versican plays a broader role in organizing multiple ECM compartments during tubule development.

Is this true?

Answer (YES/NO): NO